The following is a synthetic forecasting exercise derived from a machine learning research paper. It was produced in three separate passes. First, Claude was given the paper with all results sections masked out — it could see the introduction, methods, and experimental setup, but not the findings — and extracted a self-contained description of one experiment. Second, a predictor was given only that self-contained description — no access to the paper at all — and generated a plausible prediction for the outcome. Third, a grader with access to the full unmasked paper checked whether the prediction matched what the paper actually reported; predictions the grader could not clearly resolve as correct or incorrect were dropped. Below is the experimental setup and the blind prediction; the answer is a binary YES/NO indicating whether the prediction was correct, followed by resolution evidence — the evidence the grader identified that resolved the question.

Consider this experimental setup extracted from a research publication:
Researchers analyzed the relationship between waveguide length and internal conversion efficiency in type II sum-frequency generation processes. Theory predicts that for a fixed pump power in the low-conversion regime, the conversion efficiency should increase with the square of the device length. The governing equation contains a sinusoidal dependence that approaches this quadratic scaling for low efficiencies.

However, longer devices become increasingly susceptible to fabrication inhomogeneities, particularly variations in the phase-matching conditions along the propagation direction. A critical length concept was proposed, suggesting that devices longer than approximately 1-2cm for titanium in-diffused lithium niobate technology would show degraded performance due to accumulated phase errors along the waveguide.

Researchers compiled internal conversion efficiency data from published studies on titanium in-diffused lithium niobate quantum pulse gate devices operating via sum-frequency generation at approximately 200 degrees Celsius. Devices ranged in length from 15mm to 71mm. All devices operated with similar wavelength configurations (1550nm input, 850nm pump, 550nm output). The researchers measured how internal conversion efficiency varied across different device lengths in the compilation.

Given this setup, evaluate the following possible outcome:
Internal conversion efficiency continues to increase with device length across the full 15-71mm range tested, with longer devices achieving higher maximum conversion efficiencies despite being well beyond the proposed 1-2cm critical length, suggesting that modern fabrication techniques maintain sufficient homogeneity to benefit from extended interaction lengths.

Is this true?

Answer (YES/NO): NO